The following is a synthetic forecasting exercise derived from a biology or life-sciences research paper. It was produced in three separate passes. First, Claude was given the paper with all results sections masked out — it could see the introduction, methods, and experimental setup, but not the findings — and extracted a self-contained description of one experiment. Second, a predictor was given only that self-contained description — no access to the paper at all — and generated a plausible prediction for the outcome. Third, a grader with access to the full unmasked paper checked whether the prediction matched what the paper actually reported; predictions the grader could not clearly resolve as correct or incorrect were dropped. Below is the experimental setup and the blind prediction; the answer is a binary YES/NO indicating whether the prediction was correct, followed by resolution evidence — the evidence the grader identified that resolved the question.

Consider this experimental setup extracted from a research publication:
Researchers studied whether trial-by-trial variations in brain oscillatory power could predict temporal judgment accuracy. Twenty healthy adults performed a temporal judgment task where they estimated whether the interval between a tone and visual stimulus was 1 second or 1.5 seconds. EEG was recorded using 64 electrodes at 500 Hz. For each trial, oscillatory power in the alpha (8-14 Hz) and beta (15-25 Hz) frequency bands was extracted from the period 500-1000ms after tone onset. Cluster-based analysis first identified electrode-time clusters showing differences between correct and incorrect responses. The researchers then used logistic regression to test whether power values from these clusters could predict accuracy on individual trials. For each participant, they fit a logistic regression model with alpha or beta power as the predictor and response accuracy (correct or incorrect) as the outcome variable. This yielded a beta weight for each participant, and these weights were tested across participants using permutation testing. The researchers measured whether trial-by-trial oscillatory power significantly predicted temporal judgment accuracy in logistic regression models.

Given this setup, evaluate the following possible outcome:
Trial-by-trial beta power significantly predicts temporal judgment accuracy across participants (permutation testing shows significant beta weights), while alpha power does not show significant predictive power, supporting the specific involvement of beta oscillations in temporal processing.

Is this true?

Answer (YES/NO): NO